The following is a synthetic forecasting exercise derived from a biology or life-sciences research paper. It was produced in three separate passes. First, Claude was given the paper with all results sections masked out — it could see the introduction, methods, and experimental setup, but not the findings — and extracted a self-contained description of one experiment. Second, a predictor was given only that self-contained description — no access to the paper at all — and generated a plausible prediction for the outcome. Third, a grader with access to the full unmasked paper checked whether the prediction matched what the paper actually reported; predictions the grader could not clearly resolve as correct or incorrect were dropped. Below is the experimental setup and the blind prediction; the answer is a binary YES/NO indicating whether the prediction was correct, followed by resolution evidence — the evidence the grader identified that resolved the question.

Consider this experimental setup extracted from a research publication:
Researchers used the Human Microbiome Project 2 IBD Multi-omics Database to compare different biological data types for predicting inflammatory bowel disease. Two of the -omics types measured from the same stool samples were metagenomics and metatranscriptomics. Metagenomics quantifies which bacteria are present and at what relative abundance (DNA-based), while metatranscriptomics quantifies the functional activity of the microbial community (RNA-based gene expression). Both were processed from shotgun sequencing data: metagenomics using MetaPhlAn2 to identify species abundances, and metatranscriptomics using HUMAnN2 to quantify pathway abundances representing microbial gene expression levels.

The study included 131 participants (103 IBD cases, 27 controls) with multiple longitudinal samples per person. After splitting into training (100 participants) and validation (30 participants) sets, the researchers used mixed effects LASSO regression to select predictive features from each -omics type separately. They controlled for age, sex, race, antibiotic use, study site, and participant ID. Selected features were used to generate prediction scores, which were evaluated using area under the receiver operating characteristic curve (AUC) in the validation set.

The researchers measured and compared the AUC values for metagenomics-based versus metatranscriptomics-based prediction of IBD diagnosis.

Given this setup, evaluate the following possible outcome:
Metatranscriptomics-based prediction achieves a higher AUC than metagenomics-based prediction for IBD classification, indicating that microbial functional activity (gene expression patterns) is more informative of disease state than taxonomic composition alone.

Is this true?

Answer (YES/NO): YES